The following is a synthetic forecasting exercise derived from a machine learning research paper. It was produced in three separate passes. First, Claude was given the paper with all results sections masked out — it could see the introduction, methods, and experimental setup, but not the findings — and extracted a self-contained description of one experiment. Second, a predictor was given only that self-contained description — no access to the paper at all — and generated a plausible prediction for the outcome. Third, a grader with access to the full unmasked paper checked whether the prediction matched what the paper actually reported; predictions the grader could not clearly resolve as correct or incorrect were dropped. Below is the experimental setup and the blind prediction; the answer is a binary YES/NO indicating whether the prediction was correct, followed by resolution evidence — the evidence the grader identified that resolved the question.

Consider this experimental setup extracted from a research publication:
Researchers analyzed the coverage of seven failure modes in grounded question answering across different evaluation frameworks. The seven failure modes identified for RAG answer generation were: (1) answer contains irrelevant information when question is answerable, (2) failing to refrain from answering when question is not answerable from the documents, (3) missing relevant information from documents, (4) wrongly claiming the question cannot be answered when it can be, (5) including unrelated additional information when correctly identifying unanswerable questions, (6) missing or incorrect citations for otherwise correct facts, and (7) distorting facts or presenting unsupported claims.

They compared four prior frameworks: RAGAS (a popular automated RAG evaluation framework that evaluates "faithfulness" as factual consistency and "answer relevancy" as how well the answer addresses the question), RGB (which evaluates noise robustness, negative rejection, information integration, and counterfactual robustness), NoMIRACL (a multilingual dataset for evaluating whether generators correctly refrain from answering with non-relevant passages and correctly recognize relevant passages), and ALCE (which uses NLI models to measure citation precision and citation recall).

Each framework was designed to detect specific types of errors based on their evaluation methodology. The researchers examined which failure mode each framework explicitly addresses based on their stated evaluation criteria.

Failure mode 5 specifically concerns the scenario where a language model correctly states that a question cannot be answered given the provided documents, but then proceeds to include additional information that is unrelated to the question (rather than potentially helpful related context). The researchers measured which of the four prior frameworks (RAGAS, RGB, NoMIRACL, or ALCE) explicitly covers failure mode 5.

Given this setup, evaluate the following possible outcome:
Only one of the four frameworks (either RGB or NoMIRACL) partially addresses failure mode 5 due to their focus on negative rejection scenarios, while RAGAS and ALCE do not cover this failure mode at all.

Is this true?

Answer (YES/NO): NO